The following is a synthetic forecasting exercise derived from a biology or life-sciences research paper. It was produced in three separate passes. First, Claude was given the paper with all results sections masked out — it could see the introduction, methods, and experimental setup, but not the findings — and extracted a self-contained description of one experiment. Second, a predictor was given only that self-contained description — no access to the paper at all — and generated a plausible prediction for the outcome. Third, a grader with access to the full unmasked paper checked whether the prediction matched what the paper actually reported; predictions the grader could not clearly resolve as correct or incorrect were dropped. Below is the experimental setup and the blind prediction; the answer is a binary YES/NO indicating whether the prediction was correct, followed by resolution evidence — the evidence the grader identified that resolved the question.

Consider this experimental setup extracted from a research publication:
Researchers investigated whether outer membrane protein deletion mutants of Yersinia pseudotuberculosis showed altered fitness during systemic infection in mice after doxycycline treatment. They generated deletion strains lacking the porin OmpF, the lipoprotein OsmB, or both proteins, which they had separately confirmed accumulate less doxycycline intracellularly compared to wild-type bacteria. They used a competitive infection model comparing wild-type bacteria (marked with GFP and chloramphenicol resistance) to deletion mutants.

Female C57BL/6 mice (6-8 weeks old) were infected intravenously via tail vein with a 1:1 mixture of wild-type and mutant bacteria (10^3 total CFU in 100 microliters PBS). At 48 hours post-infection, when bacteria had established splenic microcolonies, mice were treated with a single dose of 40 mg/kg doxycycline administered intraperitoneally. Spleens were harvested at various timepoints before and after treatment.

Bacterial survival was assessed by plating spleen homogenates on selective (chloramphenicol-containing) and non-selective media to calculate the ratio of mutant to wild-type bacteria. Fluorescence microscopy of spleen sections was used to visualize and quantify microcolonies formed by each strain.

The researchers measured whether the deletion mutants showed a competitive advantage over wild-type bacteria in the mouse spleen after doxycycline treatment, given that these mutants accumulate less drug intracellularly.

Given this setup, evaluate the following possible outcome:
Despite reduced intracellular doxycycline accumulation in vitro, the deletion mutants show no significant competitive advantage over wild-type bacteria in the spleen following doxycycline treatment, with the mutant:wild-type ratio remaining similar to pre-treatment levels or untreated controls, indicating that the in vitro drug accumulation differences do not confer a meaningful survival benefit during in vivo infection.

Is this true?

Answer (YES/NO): NO